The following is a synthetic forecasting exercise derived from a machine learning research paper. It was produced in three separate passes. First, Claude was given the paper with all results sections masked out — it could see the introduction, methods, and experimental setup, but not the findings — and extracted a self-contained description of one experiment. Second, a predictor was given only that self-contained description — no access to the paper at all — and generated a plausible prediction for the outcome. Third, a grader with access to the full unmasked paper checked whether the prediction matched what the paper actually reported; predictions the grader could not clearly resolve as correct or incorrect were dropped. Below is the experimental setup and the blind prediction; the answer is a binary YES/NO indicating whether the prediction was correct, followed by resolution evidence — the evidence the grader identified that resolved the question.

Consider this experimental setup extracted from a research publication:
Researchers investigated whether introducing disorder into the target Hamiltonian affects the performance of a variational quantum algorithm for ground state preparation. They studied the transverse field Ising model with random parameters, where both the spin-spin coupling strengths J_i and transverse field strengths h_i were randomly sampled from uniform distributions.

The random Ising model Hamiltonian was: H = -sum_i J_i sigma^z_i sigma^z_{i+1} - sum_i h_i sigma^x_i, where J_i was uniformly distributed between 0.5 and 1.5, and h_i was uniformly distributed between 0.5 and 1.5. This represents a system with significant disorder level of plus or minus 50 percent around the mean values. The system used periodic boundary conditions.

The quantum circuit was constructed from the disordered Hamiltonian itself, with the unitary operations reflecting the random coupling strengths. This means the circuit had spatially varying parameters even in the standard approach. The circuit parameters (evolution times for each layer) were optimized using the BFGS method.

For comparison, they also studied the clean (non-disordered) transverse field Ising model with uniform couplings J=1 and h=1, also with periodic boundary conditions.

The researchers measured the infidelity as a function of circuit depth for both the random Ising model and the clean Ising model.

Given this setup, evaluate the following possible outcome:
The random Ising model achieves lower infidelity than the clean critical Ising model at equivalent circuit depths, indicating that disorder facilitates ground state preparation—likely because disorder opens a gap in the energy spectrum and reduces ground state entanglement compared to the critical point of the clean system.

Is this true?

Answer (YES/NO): NO